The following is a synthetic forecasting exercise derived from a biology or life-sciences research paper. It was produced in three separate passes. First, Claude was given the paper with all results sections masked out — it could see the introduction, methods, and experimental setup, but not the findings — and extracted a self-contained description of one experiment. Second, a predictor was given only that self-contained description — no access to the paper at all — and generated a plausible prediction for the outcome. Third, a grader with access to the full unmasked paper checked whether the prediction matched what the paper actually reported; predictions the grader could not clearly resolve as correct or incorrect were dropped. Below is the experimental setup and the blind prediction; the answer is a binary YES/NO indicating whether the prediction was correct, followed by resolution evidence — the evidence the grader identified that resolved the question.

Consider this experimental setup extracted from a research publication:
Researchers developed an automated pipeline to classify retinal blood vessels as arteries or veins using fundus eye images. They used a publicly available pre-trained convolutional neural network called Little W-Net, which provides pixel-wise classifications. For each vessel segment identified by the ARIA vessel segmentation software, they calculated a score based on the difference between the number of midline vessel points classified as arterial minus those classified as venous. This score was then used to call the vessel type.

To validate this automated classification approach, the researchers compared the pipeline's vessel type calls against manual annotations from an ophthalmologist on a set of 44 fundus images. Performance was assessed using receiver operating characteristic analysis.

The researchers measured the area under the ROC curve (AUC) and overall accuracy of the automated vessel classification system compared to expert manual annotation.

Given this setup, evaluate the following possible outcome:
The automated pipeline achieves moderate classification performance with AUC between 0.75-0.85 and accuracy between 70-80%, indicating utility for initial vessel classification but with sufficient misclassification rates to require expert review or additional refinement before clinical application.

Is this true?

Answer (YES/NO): NO